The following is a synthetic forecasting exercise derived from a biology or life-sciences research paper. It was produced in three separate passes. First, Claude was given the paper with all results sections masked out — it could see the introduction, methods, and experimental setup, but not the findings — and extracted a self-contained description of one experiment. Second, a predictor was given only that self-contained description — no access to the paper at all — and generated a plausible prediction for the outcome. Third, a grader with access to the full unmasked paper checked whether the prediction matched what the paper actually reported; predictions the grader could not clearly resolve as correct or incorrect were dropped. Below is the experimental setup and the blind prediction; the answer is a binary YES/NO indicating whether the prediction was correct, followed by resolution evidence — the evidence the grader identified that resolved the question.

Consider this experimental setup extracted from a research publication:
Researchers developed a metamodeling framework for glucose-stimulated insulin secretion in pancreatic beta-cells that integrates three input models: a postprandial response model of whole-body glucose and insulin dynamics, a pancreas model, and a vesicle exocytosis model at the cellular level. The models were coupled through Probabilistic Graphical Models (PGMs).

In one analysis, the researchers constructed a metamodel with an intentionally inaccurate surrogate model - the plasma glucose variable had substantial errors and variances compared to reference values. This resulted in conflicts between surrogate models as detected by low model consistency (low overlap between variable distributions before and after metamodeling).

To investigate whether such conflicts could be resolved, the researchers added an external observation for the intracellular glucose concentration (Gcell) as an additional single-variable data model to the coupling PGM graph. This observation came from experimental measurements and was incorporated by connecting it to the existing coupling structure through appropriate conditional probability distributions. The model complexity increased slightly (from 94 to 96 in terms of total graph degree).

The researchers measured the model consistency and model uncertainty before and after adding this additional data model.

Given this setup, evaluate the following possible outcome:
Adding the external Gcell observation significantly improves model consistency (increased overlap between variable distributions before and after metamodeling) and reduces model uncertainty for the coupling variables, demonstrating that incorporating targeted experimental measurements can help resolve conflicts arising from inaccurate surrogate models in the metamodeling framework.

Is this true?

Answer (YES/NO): NO